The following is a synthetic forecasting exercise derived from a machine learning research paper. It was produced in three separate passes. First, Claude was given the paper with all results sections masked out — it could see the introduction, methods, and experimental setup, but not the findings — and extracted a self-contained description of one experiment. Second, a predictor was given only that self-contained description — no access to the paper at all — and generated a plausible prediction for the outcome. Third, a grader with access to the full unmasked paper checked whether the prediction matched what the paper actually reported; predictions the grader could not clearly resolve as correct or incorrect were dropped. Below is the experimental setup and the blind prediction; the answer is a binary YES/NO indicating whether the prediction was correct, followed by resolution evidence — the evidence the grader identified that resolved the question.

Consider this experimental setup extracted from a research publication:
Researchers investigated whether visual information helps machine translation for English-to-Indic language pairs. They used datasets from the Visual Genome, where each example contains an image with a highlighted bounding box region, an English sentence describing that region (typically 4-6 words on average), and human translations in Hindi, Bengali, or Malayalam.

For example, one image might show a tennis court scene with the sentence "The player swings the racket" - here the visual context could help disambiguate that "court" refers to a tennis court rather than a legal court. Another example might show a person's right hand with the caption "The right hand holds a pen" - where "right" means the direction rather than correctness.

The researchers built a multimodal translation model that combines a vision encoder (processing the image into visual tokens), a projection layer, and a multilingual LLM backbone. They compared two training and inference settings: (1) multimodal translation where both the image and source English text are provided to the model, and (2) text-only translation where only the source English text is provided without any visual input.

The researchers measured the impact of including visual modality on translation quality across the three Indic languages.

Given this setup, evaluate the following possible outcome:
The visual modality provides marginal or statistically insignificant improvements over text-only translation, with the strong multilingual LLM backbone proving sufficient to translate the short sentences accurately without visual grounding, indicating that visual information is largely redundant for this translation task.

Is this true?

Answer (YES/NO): YES